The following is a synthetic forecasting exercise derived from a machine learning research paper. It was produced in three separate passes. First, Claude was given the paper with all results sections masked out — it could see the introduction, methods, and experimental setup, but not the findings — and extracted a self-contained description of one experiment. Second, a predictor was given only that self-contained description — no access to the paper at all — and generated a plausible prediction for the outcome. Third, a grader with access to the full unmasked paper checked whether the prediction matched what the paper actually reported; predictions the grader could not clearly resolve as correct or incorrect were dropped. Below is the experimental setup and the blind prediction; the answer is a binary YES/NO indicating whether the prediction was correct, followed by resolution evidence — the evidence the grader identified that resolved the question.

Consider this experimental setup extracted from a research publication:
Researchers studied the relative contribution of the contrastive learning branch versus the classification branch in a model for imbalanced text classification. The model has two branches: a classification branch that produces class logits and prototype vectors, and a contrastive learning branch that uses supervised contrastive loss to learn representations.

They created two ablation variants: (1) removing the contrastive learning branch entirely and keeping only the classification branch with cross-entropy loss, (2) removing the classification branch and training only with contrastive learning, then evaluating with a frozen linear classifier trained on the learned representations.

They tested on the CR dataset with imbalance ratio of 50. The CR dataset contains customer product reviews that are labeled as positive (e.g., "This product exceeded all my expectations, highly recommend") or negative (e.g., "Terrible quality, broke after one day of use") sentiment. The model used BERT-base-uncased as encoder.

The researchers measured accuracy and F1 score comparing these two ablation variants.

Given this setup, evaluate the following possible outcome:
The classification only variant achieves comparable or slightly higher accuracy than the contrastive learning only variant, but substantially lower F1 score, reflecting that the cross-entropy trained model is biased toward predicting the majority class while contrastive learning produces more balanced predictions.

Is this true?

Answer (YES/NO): NO